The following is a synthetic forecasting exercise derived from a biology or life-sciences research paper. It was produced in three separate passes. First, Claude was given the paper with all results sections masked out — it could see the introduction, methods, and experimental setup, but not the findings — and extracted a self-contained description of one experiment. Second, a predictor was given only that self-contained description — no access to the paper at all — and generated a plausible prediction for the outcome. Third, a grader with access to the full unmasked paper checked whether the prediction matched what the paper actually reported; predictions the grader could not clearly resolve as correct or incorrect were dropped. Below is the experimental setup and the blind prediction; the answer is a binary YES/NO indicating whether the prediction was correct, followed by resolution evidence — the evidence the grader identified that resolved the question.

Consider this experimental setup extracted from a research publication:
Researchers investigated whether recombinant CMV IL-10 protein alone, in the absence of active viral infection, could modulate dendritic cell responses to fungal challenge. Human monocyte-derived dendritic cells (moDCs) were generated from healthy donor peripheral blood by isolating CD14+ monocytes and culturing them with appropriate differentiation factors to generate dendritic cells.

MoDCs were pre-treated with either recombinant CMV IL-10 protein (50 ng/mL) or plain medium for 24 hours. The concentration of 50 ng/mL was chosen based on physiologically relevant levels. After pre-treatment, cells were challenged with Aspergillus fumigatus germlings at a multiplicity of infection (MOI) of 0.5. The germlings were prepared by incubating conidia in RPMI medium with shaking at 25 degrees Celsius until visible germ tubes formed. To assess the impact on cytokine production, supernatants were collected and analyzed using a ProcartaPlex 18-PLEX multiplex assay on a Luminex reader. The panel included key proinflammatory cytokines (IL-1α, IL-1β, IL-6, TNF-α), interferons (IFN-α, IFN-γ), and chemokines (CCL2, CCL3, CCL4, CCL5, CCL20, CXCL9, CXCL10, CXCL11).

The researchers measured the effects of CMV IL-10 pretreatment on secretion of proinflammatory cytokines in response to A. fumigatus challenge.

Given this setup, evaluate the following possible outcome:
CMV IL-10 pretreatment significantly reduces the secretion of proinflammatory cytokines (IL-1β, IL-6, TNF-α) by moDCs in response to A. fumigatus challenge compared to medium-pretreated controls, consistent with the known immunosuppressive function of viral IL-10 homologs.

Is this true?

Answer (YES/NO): NO